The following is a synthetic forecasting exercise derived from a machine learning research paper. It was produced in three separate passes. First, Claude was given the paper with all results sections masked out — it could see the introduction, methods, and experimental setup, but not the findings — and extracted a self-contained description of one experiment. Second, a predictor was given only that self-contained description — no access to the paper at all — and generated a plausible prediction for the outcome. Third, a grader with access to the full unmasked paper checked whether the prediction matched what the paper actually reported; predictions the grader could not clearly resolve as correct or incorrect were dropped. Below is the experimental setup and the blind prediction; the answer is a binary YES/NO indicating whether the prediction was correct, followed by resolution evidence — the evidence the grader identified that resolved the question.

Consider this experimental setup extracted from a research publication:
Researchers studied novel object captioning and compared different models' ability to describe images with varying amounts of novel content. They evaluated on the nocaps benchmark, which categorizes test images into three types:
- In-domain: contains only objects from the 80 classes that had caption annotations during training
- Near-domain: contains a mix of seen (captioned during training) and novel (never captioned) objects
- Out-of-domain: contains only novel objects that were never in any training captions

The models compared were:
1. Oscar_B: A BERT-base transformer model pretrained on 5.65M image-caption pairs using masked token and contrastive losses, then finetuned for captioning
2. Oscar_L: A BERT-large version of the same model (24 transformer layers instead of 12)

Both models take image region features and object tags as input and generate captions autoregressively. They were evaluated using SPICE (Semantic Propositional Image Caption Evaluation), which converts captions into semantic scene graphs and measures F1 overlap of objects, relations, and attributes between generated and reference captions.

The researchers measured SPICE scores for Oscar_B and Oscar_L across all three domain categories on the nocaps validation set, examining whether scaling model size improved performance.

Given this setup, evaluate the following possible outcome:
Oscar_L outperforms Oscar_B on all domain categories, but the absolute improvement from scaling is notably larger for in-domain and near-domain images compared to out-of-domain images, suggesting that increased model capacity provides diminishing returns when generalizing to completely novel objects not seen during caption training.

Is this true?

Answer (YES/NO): NO